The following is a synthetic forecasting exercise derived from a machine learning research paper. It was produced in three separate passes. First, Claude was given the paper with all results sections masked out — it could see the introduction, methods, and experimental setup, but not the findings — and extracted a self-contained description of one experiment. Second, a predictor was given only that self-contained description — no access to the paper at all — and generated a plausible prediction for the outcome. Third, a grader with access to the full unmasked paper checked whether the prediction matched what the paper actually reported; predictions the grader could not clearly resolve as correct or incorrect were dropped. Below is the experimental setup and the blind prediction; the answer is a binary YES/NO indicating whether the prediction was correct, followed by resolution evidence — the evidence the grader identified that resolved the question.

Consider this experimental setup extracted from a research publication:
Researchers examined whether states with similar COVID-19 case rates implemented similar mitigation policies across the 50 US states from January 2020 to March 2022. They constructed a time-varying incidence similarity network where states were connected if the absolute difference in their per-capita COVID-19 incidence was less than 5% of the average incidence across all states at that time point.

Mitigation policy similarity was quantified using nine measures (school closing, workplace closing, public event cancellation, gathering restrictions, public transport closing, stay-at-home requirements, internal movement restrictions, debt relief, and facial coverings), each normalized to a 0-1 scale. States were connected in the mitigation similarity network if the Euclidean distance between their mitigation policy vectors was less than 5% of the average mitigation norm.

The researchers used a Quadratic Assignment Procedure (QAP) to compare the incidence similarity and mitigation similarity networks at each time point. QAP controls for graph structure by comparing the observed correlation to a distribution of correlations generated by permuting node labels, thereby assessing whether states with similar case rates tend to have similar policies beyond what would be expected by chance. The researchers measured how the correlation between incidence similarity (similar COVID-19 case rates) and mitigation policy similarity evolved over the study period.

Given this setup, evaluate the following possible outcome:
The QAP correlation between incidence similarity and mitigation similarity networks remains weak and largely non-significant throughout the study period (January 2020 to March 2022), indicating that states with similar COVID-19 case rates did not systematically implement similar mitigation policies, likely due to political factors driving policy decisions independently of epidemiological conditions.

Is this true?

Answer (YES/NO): NO